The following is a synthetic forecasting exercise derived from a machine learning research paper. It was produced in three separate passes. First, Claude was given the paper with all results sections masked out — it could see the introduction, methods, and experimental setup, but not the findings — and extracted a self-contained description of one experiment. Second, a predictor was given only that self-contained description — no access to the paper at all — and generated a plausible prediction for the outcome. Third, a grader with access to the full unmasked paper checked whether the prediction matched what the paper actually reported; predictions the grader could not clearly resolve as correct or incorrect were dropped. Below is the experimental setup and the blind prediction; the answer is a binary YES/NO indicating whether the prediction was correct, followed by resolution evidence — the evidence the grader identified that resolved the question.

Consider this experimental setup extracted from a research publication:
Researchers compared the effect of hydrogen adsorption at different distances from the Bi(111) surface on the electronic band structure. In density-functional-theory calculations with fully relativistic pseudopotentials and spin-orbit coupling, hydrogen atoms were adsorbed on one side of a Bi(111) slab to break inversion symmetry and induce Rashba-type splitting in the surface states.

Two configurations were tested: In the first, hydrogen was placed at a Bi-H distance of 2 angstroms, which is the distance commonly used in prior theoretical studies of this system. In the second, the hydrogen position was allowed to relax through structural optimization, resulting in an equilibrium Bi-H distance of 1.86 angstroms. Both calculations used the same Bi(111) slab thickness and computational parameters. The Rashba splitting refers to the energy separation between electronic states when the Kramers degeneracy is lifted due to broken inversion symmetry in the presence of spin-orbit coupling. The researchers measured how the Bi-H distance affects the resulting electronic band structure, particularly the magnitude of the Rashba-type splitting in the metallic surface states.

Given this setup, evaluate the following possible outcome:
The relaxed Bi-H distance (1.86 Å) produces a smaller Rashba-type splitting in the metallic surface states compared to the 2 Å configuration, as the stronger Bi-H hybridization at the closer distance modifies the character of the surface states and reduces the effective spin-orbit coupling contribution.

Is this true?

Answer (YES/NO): NO